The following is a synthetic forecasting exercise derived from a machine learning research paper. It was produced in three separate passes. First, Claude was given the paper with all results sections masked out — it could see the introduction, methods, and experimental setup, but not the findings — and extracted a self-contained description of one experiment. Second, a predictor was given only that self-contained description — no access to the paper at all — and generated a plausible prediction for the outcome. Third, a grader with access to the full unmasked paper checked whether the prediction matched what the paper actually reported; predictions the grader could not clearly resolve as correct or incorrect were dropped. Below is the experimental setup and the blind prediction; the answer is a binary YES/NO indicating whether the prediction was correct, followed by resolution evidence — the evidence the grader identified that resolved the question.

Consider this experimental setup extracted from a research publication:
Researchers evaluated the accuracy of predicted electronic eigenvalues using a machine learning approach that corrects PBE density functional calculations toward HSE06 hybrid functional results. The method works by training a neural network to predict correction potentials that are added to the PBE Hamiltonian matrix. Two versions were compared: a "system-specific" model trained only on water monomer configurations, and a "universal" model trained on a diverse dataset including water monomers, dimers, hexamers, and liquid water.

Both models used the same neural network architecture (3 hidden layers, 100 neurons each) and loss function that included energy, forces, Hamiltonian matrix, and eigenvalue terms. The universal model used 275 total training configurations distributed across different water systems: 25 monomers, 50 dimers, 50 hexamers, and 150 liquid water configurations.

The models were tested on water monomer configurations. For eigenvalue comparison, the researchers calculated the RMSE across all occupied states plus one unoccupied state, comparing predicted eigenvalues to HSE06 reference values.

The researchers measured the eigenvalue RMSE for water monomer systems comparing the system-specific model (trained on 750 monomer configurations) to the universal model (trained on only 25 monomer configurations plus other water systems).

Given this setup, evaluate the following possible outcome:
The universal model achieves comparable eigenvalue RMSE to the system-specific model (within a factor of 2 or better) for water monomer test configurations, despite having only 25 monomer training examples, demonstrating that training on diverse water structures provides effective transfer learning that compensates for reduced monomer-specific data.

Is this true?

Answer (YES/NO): NO